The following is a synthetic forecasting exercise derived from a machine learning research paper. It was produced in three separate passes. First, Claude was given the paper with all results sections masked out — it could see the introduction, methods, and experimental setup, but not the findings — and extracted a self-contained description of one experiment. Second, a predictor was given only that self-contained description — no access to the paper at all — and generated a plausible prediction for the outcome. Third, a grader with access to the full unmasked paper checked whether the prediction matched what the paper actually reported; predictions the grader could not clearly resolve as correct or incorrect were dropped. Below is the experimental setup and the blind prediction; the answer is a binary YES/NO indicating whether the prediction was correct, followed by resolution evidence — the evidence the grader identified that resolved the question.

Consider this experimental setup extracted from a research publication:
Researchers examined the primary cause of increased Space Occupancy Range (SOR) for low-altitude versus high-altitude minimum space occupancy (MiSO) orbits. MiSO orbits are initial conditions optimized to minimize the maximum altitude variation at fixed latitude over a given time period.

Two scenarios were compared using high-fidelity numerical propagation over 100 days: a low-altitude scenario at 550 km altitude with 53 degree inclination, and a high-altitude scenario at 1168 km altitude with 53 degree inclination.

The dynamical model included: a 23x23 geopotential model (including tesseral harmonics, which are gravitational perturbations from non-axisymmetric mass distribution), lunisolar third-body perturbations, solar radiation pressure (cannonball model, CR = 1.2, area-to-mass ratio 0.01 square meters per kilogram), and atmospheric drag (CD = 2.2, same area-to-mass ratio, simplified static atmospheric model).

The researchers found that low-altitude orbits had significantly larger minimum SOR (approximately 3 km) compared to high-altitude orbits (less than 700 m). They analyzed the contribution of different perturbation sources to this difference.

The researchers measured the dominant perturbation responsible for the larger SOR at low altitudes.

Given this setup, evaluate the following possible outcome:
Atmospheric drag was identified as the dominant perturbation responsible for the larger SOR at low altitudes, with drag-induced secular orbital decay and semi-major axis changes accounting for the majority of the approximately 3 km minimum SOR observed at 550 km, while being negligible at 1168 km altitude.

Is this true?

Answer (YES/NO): YES